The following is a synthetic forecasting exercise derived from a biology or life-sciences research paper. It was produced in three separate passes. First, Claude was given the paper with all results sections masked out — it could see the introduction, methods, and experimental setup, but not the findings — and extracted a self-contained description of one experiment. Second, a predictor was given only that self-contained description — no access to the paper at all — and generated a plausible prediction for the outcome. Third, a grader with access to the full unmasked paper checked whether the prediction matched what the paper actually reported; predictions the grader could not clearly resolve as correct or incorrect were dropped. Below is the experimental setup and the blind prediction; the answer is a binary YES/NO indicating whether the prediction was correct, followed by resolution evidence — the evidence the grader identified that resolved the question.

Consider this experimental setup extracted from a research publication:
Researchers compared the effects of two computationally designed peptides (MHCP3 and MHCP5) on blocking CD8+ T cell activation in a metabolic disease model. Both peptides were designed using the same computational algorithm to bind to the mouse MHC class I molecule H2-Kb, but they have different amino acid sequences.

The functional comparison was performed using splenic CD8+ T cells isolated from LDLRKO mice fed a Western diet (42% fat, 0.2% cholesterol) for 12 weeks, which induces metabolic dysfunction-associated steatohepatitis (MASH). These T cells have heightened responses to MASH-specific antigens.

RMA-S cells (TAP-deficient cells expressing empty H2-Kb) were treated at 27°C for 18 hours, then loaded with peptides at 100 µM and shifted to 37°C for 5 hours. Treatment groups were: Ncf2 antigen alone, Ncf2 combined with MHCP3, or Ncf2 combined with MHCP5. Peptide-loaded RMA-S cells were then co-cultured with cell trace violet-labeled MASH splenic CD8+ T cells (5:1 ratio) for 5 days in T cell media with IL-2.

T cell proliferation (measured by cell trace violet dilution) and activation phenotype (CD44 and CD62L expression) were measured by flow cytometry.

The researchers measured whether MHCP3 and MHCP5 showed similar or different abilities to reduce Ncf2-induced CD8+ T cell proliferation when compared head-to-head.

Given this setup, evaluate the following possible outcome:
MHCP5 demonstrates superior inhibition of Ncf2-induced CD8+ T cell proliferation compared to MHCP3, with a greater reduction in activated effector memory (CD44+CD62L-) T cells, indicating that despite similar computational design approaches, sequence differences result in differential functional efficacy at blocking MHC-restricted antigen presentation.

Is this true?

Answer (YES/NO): NO